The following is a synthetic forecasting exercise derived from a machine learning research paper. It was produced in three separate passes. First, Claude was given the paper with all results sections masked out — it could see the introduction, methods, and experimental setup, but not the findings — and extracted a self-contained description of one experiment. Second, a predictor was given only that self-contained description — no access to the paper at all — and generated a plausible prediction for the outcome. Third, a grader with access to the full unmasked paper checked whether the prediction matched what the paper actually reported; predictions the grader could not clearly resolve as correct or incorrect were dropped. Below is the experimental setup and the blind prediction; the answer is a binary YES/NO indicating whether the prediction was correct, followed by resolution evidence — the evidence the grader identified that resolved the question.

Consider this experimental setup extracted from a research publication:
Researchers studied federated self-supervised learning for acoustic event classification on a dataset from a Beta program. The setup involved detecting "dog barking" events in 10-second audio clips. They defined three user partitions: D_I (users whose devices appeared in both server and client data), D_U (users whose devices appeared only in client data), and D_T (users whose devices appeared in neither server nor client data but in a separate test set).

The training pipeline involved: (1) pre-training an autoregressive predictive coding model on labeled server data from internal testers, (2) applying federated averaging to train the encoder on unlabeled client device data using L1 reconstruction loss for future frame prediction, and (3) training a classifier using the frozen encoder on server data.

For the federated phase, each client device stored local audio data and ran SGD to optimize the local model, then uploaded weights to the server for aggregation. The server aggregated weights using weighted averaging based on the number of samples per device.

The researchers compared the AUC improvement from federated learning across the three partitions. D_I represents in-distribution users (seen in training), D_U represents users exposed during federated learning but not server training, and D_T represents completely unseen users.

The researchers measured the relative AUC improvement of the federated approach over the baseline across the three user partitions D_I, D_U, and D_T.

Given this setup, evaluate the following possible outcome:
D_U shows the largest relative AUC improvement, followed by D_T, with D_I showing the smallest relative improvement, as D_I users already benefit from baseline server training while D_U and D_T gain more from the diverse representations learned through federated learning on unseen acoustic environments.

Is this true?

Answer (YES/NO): NO